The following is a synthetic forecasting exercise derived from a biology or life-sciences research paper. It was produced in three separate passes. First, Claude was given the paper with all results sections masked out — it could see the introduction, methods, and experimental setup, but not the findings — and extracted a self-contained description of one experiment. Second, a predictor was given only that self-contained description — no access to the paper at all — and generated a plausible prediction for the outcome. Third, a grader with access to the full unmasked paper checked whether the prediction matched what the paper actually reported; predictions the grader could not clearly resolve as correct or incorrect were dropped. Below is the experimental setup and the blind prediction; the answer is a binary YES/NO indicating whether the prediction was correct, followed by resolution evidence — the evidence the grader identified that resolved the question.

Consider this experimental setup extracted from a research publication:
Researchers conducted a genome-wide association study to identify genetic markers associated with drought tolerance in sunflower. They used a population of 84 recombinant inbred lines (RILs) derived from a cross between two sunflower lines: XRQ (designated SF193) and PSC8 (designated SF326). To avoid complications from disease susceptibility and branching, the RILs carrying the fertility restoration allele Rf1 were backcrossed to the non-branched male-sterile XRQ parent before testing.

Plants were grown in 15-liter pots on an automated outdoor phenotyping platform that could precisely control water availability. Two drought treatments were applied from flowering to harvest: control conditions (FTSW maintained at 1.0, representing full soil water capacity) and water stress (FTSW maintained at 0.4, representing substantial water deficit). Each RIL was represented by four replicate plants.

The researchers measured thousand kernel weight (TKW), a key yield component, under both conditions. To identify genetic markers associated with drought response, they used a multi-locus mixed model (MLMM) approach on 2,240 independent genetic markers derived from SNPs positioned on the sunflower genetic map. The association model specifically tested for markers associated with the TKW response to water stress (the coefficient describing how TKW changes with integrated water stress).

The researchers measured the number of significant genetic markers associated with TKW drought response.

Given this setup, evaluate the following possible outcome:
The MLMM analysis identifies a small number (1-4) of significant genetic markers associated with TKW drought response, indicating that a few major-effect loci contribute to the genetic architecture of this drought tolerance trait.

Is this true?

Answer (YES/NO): YES